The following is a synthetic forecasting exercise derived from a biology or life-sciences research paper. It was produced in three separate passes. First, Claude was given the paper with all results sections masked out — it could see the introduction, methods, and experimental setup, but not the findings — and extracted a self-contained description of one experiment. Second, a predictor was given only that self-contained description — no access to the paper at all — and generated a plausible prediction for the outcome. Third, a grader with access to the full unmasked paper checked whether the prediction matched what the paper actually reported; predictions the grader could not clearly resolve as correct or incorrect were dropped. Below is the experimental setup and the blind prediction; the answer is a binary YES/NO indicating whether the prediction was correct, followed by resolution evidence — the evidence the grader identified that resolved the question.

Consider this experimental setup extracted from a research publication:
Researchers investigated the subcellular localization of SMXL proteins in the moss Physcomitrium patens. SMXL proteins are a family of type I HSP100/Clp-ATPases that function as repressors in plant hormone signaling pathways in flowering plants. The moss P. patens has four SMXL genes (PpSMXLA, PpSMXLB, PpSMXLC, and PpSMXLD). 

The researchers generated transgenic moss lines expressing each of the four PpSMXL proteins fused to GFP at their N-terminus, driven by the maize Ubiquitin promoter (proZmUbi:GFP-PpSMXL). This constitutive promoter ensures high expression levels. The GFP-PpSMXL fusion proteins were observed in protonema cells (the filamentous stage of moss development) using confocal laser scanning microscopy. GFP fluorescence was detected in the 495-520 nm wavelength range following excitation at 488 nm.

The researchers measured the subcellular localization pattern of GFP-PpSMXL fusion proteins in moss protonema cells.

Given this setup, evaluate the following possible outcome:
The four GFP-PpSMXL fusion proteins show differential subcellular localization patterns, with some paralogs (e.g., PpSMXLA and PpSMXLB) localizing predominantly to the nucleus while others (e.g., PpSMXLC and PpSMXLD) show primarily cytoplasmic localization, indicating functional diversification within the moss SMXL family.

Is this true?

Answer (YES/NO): NO